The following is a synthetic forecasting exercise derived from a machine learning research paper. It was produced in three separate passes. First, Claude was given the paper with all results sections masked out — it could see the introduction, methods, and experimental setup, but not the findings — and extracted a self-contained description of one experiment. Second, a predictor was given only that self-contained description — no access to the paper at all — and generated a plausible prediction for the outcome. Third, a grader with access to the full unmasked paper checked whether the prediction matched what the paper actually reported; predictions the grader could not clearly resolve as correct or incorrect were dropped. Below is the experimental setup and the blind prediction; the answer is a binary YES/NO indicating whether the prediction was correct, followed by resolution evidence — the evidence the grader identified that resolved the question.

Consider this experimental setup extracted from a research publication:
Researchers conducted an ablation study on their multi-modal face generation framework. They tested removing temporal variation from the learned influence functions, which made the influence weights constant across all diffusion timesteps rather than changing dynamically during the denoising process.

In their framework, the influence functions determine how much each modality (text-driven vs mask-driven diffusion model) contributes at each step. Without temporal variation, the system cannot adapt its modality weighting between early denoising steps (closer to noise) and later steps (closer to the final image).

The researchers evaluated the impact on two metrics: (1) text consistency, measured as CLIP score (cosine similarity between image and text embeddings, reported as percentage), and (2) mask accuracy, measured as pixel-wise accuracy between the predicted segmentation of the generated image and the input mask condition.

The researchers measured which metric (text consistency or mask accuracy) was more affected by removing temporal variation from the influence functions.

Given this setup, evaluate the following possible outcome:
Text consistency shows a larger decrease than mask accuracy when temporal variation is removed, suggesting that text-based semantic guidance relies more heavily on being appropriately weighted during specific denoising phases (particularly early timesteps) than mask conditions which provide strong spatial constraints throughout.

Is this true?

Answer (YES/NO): NO